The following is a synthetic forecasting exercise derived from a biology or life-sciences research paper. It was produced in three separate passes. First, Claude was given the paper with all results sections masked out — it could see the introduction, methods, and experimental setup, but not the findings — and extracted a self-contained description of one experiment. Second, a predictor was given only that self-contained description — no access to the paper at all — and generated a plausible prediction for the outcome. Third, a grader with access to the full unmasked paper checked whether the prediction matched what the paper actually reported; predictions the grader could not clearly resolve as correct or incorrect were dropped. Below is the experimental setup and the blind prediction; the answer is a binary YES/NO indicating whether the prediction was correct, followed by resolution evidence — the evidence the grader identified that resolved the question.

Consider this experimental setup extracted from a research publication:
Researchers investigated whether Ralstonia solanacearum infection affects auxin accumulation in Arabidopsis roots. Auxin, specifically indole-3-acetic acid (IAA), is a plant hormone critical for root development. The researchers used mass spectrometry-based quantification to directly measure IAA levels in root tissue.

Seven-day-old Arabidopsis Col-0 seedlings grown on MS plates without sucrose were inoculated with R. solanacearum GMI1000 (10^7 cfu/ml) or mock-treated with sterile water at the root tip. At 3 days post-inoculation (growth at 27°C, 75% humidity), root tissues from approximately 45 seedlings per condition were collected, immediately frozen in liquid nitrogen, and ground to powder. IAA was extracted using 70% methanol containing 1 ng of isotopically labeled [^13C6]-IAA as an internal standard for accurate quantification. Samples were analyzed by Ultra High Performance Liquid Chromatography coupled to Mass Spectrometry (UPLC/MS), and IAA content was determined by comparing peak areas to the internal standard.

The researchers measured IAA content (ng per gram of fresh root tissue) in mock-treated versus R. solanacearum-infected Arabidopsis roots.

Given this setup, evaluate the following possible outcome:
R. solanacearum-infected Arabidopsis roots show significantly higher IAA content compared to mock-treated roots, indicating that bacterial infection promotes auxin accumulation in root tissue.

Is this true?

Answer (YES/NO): YES